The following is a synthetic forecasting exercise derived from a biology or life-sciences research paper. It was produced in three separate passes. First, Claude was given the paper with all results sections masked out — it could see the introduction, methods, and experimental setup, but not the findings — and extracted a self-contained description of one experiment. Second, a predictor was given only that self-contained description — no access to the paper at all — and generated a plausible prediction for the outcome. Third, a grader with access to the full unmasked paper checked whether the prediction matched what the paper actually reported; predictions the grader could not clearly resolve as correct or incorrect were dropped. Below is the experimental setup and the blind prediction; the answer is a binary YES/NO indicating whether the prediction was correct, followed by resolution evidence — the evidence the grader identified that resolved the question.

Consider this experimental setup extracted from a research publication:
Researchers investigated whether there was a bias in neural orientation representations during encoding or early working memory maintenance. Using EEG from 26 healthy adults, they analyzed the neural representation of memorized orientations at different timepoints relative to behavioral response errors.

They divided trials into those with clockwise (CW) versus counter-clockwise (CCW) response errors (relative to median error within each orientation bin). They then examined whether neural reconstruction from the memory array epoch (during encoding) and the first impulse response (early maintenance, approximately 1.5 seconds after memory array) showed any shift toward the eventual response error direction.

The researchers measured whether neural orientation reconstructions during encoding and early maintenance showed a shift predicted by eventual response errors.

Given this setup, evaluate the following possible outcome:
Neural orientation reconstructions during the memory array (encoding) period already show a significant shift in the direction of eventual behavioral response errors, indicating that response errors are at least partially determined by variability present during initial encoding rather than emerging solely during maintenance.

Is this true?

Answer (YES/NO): NO